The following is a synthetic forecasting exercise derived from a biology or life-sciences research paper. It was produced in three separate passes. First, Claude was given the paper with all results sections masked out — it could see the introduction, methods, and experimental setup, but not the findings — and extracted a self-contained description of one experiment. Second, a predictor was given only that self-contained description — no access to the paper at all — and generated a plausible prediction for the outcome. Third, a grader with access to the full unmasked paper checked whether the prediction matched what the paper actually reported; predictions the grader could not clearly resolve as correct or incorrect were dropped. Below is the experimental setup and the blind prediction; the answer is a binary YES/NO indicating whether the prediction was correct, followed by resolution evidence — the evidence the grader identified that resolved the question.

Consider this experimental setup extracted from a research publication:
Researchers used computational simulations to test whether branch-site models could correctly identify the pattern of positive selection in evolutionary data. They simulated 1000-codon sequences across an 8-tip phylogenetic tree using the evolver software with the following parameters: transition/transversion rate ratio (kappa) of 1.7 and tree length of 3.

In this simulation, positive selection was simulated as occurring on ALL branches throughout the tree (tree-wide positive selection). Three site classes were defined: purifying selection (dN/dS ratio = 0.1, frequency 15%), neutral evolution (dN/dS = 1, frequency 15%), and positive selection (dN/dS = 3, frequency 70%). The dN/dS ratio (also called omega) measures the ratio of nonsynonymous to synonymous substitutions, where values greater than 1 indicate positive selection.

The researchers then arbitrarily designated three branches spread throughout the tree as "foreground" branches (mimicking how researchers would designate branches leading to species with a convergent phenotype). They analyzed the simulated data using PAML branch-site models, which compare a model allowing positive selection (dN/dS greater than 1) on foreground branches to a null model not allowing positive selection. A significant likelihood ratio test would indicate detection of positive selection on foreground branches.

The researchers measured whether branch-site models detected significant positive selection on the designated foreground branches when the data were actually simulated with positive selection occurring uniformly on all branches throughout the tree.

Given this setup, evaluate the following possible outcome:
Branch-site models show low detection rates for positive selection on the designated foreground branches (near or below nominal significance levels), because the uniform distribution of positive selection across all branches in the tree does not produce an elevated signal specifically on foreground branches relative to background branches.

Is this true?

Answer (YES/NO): NO